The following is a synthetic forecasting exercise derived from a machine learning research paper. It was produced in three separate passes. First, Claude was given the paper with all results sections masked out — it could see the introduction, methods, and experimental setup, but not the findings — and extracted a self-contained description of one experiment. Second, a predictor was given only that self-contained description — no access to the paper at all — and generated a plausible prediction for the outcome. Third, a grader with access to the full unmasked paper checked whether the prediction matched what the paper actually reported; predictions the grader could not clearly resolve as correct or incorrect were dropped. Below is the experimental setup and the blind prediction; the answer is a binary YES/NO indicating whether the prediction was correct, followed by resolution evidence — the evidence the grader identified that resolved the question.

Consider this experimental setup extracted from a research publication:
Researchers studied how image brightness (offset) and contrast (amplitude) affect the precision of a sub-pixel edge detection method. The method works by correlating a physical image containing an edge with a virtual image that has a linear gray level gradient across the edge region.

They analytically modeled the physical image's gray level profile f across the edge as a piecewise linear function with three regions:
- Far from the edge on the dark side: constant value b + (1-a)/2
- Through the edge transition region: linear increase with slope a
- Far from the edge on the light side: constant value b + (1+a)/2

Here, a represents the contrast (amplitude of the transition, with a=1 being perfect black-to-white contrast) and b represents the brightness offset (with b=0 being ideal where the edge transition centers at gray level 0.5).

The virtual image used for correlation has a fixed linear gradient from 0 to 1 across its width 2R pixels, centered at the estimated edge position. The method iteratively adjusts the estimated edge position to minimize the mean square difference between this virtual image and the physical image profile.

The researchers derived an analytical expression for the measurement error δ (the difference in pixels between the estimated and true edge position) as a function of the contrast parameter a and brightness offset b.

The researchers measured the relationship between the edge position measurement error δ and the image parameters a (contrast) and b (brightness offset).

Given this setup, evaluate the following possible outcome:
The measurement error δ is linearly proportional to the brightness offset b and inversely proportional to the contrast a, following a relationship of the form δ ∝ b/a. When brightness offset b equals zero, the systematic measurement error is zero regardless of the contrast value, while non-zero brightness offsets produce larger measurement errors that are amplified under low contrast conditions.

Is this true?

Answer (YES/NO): NO